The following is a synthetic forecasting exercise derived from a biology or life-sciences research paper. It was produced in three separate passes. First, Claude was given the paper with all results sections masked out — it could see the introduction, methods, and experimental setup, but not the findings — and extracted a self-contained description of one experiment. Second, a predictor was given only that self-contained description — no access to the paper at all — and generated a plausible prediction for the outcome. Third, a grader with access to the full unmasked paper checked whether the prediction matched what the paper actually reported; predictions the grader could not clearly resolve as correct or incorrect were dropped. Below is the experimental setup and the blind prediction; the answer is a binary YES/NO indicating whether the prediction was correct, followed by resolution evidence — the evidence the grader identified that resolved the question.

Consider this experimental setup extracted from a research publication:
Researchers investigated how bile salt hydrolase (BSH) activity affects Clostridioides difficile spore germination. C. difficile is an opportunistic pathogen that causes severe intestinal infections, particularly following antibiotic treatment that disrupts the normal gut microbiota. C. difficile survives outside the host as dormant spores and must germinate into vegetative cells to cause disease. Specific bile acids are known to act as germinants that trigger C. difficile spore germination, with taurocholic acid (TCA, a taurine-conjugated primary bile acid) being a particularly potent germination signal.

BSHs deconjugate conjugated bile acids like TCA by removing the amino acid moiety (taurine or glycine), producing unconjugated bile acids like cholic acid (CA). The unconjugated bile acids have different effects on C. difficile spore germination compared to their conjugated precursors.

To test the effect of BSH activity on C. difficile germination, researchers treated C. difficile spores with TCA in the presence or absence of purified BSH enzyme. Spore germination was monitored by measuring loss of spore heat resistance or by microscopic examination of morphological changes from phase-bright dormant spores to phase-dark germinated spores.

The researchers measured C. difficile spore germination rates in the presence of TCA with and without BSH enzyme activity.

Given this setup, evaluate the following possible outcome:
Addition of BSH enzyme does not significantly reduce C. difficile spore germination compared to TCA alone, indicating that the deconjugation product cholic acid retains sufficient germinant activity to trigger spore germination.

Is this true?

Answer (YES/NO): NO